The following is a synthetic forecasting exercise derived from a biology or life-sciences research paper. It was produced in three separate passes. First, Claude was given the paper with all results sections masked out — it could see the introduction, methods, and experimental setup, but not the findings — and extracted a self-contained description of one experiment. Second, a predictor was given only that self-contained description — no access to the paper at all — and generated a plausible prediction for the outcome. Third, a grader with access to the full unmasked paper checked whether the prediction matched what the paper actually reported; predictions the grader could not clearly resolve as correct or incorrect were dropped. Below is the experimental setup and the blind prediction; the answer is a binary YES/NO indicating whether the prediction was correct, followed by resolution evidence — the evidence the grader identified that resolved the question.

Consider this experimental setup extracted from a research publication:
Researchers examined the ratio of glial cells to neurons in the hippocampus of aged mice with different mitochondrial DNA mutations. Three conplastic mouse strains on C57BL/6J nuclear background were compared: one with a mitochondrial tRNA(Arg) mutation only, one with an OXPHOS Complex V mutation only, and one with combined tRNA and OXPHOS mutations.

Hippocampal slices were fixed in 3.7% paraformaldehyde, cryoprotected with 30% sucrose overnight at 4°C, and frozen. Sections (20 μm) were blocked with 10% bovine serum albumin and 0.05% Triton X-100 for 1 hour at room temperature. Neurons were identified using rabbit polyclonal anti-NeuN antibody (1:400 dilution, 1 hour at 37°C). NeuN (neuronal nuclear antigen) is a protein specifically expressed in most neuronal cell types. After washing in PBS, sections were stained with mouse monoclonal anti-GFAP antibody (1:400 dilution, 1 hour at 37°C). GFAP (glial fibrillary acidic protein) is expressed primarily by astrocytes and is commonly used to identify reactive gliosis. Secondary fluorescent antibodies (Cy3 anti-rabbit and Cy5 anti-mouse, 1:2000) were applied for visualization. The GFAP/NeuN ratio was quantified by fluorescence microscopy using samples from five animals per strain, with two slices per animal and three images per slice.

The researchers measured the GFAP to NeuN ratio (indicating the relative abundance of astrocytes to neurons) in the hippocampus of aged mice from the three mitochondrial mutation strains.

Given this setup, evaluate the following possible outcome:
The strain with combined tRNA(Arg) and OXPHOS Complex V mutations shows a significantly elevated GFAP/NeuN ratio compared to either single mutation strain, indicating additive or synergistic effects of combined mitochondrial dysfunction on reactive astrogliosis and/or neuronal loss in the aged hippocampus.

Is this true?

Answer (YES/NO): NO